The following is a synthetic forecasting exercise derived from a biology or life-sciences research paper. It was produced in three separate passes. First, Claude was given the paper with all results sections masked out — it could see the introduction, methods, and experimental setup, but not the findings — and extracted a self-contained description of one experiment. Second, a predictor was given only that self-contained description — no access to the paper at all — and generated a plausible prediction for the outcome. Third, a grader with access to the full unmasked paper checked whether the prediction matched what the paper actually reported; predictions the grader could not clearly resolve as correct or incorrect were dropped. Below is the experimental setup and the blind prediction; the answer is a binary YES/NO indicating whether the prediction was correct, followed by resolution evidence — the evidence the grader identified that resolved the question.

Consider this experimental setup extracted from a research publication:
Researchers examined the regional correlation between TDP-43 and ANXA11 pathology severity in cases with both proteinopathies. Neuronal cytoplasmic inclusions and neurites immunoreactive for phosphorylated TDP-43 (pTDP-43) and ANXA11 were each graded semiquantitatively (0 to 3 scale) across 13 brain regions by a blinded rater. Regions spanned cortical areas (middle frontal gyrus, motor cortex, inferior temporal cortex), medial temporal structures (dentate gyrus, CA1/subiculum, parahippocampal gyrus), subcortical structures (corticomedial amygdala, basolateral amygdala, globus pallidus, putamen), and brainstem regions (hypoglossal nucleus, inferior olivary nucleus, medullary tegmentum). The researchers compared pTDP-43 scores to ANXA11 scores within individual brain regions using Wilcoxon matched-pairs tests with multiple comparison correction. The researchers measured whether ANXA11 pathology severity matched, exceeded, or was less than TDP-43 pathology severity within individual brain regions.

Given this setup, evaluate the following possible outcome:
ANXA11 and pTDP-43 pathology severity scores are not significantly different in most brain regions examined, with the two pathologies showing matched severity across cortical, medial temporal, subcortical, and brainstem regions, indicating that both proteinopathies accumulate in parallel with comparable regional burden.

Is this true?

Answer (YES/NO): NO